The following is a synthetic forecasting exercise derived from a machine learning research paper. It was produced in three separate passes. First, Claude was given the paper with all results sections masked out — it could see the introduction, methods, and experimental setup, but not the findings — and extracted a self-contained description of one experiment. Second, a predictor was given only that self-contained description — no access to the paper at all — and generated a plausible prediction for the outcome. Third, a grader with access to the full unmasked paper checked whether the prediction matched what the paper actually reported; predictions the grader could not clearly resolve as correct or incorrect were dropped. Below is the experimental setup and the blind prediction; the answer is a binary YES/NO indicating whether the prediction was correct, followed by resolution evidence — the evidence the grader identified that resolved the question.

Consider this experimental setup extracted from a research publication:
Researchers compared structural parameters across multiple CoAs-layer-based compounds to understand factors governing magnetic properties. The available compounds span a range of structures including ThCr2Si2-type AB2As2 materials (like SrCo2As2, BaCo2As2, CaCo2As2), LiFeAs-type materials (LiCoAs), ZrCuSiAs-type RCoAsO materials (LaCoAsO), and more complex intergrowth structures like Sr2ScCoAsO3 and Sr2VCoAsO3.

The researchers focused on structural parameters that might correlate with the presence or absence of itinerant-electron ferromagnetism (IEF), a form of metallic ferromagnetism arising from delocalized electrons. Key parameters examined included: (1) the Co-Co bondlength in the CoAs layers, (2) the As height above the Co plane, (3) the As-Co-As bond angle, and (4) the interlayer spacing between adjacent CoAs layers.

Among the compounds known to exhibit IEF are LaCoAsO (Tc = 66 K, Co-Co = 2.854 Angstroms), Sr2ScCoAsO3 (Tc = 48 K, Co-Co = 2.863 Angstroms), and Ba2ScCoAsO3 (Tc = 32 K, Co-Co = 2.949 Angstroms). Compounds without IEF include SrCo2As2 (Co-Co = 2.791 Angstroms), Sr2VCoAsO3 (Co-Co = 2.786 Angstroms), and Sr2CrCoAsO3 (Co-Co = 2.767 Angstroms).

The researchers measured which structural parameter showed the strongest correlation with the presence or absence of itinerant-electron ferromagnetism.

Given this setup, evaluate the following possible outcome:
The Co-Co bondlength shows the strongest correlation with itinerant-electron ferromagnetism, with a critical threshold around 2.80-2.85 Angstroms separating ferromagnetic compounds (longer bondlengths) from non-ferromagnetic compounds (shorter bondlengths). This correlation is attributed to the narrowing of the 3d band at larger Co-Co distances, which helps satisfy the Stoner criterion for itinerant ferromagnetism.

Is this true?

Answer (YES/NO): YES